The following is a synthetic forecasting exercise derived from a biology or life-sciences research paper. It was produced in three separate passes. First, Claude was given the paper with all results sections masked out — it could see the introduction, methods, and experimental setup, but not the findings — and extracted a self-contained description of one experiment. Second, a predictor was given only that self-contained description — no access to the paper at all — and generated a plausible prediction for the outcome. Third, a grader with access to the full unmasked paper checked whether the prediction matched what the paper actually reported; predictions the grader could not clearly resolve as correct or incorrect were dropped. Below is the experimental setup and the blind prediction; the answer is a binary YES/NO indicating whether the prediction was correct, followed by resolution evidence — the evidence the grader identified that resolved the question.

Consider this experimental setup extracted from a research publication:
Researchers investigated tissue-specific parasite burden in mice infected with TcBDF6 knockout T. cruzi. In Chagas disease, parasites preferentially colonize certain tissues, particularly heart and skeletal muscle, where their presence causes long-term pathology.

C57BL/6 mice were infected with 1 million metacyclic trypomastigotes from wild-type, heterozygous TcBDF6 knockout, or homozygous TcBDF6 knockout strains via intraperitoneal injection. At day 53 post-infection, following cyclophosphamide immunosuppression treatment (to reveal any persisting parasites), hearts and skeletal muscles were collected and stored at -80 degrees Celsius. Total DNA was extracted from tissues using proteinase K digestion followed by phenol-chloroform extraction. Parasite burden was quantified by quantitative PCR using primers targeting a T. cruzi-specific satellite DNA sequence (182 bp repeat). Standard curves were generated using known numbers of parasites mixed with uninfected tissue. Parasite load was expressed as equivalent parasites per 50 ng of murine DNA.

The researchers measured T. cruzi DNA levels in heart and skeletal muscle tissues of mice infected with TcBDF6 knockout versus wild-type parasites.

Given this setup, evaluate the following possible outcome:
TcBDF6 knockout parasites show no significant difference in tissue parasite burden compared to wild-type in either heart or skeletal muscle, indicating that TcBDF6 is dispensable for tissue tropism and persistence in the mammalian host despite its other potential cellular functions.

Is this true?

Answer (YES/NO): NO